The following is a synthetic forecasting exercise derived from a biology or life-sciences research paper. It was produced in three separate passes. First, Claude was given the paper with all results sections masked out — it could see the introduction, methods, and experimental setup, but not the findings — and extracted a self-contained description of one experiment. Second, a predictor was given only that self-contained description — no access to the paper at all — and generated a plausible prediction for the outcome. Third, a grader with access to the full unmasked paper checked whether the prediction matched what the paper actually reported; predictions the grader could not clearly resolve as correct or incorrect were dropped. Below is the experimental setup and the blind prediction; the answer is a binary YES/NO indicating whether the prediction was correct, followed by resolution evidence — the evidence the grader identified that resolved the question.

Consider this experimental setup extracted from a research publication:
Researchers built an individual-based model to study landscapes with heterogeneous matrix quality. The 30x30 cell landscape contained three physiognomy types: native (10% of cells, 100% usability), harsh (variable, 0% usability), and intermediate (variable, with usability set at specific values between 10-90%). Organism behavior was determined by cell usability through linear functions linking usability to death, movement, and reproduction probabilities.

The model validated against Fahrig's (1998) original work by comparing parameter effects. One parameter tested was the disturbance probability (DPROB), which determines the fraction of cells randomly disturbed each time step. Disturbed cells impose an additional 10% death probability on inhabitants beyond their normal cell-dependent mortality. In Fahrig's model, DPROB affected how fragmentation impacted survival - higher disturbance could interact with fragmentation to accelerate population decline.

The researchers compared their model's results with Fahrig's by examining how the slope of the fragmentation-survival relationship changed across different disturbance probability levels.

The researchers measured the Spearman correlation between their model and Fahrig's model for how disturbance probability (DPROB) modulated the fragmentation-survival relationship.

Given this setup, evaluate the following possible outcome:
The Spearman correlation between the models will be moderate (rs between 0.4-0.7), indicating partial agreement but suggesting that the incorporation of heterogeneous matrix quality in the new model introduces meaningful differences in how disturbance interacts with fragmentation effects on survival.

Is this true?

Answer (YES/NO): NO